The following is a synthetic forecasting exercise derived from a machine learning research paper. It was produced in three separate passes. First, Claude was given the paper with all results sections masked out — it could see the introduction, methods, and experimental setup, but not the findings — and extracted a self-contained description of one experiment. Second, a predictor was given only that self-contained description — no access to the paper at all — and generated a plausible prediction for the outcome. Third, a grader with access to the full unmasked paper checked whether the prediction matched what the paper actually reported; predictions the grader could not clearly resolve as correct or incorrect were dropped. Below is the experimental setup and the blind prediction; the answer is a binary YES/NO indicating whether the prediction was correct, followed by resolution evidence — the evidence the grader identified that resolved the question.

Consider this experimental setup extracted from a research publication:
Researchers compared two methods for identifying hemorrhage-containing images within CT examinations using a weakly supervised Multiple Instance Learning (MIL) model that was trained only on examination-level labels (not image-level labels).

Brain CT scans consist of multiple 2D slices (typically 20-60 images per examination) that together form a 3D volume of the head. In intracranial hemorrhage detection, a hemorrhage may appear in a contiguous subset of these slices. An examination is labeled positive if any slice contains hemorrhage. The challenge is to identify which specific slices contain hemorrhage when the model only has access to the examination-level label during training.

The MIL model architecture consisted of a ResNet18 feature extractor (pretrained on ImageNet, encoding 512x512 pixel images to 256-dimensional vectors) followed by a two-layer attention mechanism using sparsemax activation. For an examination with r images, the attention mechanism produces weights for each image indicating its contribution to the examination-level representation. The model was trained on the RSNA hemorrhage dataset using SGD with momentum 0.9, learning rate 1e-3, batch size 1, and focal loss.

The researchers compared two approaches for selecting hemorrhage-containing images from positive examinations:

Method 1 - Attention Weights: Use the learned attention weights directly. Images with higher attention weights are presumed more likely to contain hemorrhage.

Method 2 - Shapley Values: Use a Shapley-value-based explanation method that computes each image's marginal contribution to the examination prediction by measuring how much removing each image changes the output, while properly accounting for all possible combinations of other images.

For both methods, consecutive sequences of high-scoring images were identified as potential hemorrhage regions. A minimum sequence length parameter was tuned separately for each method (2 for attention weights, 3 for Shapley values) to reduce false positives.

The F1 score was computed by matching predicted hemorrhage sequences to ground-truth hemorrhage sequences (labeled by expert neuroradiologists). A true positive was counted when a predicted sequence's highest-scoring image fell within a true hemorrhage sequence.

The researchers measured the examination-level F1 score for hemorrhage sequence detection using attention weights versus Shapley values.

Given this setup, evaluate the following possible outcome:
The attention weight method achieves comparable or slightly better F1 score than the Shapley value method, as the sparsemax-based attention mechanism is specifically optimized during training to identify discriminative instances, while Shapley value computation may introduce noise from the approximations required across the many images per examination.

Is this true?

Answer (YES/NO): NO